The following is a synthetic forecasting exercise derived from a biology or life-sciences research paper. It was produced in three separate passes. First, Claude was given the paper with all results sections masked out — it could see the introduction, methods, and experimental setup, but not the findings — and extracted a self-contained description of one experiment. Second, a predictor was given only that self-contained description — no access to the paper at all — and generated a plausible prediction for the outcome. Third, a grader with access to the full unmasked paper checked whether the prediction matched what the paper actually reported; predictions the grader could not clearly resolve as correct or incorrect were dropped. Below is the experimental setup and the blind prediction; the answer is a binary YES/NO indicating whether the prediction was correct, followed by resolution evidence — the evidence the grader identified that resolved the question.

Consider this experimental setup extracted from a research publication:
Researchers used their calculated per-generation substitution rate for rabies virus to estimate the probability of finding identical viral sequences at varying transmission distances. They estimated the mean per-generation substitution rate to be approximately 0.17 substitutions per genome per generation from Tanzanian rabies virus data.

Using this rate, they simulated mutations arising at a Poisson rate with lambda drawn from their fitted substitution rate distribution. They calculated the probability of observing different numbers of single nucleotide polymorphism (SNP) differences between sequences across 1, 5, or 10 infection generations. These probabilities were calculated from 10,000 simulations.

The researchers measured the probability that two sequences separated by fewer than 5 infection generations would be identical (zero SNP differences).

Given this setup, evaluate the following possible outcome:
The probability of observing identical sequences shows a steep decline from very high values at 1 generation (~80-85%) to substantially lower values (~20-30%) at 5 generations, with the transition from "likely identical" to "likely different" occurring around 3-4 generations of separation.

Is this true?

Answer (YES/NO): NO